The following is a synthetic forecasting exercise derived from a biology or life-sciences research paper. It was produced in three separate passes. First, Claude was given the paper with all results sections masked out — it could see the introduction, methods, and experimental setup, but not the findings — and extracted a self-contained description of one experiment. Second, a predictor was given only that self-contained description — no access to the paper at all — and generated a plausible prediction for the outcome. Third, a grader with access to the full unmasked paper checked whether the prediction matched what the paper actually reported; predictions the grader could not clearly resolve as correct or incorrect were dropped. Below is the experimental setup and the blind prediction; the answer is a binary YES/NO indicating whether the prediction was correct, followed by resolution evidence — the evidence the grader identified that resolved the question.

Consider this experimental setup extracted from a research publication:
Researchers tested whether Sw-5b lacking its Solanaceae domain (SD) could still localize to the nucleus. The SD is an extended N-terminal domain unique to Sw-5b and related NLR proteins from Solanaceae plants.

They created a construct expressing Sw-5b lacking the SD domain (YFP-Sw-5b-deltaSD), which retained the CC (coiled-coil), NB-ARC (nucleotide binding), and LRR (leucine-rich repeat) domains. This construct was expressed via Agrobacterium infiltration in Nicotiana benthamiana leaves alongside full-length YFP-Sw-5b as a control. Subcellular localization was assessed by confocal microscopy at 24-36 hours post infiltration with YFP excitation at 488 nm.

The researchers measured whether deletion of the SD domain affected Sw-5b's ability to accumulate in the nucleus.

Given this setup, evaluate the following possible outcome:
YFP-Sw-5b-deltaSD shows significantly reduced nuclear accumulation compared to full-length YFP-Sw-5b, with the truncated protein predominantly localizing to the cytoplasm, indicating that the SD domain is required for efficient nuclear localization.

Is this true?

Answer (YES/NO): YES